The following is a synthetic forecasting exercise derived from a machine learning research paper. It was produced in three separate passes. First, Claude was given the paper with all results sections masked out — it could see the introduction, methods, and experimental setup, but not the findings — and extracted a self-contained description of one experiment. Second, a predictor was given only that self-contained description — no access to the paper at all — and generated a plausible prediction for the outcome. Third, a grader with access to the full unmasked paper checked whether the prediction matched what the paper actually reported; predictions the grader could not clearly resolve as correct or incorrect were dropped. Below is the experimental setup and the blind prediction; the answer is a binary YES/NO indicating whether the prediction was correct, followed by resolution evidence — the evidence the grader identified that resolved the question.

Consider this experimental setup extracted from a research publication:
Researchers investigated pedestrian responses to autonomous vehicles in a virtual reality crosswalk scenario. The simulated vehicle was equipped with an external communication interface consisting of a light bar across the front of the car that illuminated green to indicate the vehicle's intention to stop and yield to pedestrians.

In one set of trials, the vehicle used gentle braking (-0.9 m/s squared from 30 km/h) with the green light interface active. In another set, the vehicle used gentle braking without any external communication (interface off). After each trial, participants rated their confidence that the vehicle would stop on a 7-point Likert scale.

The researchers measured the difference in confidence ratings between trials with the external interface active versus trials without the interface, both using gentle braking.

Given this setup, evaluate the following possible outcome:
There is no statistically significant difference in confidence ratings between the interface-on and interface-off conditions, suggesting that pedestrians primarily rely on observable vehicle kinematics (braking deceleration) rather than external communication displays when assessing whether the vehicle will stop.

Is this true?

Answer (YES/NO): NO